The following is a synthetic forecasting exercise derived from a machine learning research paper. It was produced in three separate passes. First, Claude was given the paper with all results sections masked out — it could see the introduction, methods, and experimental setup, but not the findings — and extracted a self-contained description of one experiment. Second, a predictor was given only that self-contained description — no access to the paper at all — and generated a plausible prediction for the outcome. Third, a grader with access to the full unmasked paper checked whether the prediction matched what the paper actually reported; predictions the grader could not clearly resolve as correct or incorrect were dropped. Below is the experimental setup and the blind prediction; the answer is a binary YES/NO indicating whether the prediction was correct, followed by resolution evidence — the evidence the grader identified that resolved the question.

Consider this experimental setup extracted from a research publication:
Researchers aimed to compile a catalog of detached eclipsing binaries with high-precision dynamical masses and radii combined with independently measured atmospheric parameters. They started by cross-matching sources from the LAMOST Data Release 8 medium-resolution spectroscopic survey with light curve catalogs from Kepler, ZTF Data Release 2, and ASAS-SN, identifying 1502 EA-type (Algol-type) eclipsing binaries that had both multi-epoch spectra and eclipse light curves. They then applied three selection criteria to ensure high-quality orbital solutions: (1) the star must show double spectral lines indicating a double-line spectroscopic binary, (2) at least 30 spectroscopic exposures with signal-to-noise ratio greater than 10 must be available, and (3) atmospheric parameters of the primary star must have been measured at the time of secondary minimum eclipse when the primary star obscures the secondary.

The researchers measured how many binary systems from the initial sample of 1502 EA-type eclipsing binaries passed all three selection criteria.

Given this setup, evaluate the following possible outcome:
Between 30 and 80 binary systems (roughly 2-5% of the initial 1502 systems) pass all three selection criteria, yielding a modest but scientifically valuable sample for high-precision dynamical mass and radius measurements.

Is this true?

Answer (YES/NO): YES